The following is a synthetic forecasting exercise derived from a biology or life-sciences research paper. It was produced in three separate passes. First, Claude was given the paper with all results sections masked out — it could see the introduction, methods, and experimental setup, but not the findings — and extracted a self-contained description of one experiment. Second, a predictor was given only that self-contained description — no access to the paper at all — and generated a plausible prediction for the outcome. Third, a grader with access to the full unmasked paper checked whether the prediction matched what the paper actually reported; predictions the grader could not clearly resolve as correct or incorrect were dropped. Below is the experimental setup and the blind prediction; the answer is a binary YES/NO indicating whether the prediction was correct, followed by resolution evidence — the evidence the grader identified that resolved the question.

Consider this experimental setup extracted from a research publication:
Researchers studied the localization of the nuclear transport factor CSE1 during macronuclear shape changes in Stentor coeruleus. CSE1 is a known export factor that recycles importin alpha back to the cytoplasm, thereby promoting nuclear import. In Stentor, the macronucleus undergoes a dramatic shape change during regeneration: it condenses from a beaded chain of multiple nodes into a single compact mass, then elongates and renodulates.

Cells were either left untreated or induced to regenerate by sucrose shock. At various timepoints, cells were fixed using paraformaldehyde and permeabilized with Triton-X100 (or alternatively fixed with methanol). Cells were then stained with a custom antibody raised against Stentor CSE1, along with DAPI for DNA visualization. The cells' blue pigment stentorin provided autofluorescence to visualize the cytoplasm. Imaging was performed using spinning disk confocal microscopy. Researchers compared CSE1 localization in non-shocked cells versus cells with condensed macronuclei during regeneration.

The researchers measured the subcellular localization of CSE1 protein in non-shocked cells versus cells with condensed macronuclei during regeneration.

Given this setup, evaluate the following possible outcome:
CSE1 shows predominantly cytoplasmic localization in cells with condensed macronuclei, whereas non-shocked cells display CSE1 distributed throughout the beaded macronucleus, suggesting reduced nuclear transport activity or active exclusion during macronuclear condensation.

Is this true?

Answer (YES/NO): NO